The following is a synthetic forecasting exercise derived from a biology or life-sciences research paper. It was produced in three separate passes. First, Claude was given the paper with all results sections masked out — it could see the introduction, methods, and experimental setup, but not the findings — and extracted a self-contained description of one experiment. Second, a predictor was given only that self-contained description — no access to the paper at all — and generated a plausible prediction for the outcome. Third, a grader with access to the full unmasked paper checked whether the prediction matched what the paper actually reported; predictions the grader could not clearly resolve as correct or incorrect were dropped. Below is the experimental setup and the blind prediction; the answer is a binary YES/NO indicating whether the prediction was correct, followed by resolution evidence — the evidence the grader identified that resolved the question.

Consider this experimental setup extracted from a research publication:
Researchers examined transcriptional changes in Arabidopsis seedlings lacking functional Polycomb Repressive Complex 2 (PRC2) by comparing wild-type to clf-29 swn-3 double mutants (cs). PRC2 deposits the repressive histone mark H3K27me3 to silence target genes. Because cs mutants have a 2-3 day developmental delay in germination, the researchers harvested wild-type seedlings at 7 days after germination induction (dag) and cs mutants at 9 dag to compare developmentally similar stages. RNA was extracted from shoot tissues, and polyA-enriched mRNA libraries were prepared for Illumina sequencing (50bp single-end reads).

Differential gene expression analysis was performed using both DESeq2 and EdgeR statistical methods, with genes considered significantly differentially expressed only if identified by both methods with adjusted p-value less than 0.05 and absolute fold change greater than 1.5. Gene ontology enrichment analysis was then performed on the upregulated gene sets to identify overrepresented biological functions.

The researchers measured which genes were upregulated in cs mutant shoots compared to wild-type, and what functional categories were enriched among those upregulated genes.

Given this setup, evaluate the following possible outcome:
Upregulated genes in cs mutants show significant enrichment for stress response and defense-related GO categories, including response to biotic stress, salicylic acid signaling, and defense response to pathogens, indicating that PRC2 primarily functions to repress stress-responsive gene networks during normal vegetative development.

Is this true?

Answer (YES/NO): NO